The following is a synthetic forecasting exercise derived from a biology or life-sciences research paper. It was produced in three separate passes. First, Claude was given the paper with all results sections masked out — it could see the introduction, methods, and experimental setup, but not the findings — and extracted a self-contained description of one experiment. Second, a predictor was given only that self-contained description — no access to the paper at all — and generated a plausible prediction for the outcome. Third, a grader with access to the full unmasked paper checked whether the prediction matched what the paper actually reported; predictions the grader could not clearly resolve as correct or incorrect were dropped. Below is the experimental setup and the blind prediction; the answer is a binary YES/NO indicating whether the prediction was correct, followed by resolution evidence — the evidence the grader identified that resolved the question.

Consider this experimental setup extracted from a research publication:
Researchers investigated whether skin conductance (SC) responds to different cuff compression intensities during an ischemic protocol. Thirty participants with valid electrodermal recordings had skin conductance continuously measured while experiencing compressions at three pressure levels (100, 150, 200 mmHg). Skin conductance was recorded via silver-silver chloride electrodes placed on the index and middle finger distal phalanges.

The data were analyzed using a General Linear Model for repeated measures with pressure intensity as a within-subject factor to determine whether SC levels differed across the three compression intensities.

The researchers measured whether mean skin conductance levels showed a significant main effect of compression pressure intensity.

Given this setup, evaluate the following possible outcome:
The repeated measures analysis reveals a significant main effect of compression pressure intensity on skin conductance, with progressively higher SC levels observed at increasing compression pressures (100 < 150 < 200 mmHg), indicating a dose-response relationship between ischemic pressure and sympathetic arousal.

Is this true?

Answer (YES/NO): NO